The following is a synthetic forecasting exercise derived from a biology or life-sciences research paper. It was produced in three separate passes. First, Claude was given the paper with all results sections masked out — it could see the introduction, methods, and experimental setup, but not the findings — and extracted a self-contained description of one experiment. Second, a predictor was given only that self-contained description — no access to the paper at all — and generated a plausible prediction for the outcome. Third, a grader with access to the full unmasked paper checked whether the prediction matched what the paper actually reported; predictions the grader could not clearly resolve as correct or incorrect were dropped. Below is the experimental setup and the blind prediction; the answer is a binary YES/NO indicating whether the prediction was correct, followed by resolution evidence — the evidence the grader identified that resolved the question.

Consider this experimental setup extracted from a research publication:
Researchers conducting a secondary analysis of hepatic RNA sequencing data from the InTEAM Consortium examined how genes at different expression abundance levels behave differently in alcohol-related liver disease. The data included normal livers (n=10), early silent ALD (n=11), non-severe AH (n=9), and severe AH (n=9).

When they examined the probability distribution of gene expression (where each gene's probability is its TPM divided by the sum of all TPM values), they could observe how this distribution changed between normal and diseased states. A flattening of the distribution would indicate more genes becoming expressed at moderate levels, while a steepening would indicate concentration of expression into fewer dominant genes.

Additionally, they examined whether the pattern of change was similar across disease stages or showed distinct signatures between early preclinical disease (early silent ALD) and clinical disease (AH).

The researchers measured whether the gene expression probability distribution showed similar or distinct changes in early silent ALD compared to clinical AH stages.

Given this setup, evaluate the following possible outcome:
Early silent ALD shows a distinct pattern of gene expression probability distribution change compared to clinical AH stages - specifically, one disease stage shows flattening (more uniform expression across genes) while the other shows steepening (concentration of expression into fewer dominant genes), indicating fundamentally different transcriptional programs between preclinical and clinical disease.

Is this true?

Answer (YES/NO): NO